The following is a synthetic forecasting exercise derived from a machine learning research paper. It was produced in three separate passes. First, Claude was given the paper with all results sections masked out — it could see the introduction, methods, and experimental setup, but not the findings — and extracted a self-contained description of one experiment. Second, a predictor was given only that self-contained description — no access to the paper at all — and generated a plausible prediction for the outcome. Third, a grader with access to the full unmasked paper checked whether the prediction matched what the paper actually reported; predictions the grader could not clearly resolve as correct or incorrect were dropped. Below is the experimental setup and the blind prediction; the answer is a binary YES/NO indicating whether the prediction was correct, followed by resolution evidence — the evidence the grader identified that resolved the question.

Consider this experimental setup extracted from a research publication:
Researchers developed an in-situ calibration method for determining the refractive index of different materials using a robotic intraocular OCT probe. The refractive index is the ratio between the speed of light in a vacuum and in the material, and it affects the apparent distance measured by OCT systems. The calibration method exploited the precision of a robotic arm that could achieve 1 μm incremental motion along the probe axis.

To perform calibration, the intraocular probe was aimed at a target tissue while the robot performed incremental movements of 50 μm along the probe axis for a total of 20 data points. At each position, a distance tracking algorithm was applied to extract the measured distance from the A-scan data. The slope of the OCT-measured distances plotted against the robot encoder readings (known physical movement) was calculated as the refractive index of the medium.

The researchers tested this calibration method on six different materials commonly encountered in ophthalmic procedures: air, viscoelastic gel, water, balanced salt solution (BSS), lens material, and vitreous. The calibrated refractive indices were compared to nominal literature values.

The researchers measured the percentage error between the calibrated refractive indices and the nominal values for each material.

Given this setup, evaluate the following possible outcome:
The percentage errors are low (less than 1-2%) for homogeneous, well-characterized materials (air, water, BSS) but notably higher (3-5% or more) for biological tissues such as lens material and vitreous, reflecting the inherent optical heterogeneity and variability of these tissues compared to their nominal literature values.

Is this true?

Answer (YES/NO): NO